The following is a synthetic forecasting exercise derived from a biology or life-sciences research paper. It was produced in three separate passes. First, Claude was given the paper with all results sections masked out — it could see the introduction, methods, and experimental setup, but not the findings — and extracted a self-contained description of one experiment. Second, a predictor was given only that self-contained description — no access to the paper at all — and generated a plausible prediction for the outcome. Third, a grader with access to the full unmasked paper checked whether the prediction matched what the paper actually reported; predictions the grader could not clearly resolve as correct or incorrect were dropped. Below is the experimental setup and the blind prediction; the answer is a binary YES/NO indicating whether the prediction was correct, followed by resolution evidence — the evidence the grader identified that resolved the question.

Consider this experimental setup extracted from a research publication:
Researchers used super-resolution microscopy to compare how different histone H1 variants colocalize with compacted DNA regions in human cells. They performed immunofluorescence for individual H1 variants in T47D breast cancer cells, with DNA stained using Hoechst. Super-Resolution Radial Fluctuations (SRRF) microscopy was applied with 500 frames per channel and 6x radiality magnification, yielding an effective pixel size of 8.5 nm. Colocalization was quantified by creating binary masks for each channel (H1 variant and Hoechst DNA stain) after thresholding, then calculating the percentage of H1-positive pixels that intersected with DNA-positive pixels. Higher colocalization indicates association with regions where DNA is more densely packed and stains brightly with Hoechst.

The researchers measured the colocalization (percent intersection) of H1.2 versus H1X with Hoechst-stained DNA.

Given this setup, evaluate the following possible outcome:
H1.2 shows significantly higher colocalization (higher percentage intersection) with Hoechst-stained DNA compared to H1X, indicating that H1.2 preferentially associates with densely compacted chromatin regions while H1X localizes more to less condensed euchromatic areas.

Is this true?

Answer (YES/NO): YES